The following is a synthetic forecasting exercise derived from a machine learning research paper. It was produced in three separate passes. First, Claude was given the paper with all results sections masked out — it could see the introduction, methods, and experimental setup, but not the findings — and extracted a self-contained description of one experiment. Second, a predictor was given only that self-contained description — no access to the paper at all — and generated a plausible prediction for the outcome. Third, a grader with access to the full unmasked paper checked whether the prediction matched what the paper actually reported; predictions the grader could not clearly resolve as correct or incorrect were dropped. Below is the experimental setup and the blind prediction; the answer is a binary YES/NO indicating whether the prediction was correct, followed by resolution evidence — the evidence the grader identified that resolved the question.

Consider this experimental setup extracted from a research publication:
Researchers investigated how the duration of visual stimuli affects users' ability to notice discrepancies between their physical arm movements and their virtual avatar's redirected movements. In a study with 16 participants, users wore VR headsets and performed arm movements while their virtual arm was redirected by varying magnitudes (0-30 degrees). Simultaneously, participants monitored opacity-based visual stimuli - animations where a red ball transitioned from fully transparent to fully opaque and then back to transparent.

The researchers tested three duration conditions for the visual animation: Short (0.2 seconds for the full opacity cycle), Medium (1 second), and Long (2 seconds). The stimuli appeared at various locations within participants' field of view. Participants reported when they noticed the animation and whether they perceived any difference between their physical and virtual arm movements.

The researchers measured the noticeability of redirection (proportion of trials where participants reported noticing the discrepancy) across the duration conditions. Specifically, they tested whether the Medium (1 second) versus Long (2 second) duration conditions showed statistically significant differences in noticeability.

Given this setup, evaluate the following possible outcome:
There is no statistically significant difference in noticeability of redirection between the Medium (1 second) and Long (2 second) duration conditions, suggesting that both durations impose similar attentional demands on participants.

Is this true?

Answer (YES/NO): YES